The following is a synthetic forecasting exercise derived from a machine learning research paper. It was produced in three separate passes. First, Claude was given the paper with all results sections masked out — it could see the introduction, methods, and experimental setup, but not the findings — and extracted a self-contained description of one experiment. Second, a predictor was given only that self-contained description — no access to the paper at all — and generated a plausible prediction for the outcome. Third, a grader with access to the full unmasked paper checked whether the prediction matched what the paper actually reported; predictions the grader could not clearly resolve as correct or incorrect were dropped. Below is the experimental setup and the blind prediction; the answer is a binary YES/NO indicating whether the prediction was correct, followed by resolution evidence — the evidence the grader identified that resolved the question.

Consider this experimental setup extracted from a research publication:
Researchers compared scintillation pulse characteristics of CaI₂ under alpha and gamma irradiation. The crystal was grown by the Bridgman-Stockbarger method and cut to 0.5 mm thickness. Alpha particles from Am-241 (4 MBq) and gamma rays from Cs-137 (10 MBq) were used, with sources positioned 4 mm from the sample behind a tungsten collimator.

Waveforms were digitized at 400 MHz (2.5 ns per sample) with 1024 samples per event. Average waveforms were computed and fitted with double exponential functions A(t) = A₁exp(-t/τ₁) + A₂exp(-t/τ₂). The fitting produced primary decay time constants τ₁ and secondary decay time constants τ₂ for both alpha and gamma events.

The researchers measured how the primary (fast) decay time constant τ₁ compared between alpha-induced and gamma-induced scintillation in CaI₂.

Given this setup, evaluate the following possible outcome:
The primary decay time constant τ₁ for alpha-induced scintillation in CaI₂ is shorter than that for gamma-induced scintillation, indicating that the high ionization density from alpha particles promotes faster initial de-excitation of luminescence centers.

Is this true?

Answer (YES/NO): YES